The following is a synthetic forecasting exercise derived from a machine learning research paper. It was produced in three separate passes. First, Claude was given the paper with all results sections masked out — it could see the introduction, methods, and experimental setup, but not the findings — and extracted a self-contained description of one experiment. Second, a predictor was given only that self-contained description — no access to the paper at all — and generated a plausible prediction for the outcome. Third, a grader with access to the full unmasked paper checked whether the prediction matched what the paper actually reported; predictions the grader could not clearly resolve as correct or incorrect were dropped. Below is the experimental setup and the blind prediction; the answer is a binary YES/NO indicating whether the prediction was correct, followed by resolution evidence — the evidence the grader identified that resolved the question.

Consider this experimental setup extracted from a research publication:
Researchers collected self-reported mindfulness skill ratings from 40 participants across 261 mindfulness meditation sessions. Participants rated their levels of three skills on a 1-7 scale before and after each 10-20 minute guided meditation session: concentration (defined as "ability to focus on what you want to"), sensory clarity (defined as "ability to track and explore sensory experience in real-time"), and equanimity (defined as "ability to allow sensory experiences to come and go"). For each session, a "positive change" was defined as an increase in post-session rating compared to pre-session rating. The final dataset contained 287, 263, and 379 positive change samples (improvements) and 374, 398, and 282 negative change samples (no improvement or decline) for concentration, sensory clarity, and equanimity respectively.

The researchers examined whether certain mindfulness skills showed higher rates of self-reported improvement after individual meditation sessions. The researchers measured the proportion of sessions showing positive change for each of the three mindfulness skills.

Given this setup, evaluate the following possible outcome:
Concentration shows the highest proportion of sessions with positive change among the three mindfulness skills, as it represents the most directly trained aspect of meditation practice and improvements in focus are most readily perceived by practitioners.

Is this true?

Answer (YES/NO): NO